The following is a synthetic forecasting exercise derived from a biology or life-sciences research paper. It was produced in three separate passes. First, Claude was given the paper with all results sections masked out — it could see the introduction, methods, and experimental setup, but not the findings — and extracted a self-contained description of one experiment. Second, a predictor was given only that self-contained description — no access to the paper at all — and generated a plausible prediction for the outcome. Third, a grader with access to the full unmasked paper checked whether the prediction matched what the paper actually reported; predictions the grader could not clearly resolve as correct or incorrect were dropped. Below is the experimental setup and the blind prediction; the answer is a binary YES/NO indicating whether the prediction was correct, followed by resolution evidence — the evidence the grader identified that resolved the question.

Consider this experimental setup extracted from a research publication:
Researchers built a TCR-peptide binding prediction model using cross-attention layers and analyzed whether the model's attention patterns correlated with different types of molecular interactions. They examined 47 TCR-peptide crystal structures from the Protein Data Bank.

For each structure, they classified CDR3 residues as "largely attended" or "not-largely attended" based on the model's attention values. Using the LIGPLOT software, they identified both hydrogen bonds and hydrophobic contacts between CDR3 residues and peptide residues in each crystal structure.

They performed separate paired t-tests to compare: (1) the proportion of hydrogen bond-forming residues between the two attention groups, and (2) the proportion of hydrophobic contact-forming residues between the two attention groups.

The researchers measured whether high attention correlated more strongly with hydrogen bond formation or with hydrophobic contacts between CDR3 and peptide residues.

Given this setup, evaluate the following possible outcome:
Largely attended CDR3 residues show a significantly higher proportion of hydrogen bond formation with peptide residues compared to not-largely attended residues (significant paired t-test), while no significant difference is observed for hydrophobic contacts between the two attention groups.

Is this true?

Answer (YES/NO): NO